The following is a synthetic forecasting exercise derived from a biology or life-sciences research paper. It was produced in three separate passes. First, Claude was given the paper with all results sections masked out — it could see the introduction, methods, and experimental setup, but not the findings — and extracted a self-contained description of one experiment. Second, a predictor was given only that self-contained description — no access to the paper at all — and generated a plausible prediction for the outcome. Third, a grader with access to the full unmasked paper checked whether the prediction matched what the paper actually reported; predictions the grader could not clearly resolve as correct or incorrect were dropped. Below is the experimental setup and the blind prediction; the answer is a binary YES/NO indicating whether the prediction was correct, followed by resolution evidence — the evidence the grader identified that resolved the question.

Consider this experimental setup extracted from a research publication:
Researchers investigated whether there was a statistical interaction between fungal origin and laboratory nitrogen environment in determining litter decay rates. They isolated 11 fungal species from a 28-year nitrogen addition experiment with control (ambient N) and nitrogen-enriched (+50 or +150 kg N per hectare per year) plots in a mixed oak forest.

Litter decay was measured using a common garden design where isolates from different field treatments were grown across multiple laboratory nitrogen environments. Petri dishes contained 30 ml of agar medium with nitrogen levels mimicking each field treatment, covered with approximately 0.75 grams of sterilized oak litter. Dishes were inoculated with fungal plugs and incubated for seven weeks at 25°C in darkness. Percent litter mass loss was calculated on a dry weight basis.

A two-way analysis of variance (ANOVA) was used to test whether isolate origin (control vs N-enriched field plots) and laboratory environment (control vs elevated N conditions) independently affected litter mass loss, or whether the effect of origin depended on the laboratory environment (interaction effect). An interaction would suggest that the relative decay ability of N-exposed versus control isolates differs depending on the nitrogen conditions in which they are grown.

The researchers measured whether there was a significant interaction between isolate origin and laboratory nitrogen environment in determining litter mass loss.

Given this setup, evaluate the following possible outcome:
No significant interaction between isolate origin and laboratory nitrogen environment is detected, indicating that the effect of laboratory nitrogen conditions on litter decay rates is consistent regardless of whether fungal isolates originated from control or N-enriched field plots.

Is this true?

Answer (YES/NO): YES